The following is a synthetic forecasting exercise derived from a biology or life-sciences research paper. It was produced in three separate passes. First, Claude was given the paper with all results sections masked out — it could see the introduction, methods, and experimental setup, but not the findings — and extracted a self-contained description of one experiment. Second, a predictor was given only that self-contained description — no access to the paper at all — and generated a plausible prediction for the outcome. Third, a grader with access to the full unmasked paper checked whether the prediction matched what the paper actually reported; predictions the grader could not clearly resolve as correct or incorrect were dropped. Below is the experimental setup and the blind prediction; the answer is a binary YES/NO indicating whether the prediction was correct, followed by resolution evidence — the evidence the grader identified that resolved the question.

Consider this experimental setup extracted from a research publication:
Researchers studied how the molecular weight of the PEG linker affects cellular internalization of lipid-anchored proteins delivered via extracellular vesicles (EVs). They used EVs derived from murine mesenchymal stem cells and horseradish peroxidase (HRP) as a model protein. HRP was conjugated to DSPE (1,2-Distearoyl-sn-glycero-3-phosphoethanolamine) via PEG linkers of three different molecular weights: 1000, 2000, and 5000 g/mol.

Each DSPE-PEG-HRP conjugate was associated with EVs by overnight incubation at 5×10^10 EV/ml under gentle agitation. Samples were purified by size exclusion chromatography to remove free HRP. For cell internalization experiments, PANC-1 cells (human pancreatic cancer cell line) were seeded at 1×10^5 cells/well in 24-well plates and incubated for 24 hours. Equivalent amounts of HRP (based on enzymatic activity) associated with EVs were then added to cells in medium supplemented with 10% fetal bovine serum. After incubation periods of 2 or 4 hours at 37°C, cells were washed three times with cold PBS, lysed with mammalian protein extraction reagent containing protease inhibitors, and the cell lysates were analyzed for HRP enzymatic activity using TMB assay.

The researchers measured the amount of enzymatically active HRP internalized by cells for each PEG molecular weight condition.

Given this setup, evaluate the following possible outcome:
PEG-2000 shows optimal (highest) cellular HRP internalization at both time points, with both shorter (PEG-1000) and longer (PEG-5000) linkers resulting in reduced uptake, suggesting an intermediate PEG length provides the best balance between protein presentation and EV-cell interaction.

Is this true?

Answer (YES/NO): NO